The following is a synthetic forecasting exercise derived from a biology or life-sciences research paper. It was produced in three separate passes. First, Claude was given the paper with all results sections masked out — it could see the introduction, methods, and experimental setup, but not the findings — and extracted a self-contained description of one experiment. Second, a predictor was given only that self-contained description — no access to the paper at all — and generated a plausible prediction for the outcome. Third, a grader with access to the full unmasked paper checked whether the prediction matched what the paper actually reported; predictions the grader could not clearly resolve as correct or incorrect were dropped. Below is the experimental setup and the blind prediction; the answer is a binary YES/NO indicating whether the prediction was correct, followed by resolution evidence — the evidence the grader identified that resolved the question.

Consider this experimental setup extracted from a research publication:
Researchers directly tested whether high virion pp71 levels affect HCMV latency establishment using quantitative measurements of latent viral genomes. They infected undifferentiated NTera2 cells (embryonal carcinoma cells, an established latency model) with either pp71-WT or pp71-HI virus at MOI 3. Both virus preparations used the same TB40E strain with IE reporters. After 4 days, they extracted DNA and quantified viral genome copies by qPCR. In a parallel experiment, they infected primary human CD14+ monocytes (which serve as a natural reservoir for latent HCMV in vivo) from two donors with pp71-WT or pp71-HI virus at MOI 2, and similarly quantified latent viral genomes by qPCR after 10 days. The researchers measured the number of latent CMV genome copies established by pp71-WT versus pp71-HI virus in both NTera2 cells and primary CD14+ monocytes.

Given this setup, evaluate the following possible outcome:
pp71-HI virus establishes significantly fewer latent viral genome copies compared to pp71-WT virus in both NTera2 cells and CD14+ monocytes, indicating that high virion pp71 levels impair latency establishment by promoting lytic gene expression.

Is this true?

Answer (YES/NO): YES